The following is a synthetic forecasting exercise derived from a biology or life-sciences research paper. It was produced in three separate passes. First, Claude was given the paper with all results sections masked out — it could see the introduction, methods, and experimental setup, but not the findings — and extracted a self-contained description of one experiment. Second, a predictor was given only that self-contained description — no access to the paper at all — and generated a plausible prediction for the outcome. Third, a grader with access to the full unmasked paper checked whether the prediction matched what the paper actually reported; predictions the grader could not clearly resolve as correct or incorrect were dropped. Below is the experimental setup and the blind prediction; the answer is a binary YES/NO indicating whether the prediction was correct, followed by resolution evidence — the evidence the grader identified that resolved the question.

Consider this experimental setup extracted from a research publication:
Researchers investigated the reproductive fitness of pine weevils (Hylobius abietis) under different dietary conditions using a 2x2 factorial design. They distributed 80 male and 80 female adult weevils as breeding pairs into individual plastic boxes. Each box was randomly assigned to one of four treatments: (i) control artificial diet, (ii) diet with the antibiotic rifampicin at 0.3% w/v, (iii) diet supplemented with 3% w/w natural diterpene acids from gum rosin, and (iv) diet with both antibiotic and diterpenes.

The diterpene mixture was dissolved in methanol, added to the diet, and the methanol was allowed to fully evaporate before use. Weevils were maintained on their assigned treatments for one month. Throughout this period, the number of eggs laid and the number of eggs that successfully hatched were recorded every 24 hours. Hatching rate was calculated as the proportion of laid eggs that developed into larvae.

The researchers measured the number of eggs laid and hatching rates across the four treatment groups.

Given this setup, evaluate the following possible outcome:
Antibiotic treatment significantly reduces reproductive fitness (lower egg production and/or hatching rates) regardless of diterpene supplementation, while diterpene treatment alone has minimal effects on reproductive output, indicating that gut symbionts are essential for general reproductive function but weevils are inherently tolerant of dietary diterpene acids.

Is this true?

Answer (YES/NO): NO